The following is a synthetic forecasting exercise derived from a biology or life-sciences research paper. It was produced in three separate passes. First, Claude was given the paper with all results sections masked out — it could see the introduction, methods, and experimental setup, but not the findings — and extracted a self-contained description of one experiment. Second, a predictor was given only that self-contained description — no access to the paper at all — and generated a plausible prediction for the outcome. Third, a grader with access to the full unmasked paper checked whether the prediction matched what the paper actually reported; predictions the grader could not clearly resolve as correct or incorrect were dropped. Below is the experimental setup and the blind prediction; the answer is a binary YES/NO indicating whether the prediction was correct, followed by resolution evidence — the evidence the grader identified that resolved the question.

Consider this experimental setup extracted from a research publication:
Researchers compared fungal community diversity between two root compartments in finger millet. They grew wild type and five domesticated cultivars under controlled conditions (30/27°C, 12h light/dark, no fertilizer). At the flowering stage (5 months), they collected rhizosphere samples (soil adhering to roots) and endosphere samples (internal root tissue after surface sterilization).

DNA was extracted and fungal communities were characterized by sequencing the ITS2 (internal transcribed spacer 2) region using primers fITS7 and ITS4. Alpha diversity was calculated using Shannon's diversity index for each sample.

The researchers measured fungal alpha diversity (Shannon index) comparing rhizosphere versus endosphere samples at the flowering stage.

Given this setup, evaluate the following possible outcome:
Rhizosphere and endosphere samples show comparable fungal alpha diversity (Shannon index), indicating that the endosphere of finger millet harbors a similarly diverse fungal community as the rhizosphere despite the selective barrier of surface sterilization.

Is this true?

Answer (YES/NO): YES